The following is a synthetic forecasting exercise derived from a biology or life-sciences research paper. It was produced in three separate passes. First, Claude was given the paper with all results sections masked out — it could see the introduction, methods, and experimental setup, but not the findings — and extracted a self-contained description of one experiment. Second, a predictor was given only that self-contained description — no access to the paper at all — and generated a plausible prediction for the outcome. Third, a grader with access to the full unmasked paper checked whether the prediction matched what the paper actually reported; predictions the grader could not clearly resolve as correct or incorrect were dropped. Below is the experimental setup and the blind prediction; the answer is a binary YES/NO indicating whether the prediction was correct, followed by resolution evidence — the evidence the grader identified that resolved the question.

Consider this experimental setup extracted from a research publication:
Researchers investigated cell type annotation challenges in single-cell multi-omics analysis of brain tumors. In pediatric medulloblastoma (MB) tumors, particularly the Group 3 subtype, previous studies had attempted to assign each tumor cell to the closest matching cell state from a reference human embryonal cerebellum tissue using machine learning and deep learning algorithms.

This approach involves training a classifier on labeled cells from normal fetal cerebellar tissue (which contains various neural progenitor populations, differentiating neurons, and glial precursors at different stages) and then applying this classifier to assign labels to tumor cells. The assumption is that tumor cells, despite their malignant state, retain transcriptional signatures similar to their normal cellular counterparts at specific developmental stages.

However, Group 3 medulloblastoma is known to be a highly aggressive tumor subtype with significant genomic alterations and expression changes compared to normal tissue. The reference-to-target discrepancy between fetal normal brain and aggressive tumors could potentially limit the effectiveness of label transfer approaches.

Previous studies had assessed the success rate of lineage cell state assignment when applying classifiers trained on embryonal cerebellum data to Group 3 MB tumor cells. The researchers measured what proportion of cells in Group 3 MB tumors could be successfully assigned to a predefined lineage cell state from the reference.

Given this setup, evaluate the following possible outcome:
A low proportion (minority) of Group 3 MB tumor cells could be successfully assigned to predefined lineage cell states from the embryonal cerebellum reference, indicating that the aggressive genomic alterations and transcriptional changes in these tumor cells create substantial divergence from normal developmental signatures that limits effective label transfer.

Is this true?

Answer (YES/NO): YES